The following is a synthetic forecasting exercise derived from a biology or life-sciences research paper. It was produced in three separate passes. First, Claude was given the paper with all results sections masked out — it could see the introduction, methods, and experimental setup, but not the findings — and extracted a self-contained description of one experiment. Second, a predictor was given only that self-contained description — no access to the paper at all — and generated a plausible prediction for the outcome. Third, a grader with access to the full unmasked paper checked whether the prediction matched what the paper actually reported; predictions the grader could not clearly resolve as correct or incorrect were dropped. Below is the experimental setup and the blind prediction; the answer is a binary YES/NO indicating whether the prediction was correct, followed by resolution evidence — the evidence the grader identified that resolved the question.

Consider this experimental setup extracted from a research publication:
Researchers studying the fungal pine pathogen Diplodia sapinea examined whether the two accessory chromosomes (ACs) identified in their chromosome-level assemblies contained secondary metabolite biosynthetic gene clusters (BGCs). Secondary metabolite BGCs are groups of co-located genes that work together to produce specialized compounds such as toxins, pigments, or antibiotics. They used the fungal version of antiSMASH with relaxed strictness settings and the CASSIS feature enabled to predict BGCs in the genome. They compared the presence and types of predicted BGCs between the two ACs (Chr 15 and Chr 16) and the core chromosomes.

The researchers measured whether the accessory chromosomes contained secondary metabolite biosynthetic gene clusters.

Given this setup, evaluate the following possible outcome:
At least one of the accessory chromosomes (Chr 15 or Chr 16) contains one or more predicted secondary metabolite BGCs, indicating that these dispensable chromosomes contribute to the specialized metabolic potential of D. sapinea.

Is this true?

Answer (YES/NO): YES